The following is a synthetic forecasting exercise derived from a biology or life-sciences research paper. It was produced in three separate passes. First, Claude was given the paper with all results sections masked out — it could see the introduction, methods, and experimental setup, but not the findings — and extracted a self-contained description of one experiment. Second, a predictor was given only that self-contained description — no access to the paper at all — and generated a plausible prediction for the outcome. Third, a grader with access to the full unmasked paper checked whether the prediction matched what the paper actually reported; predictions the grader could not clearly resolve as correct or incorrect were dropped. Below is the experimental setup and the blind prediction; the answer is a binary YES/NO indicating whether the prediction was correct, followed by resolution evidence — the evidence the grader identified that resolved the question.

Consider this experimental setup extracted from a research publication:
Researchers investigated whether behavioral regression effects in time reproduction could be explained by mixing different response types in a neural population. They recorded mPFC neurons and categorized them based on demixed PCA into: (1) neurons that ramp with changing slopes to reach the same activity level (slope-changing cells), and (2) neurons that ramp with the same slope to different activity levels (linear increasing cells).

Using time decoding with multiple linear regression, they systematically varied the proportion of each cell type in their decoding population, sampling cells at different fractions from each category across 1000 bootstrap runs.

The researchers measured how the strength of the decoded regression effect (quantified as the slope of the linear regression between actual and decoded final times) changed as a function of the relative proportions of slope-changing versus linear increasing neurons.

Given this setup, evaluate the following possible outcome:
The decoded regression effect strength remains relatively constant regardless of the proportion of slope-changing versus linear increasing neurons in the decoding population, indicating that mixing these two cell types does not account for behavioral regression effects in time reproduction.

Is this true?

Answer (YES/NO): NO